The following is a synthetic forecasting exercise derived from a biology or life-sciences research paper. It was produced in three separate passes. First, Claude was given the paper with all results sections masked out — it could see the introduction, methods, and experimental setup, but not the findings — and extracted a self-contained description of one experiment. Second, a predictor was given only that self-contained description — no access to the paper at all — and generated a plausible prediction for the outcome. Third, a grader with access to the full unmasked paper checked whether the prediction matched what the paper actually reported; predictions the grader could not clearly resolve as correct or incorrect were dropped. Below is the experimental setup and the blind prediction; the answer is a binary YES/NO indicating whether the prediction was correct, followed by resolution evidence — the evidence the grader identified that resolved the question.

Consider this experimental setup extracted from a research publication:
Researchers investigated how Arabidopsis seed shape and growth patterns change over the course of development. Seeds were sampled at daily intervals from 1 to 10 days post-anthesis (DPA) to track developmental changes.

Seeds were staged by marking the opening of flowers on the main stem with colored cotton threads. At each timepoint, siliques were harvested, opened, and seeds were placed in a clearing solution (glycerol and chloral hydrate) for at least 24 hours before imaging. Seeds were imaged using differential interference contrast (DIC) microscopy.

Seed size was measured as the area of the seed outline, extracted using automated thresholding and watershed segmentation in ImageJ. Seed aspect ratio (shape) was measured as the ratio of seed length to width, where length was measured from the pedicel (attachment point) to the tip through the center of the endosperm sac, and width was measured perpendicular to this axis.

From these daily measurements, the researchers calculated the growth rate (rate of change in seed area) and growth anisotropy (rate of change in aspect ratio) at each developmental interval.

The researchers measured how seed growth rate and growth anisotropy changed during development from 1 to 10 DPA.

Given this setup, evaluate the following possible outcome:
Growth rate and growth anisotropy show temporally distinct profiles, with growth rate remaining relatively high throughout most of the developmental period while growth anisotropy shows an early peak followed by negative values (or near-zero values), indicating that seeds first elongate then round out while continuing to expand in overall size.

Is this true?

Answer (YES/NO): NO